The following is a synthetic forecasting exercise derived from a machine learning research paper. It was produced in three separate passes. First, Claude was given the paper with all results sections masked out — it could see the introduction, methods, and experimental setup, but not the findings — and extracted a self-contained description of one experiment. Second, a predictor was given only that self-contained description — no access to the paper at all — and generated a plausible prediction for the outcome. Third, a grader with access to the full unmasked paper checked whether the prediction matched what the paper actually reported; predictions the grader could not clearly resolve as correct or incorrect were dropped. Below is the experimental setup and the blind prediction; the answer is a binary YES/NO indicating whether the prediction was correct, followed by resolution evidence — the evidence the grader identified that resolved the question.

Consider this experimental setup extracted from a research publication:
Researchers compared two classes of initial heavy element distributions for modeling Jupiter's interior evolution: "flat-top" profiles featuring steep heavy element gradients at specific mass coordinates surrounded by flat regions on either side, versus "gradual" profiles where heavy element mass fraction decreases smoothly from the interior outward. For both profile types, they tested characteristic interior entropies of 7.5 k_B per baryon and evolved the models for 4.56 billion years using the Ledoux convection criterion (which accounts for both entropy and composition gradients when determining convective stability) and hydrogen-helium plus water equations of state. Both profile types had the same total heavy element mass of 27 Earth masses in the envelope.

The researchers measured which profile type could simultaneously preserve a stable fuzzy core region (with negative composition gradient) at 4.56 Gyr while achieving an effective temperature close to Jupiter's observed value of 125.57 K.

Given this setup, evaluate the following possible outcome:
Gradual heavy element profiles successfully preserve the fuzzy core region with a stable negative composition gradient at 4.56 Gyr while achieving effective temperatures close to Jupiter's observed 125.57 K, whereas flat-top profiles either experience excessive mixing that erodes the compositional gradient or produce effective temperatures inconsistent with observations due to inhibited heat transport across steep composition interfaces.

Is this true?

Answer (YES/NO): YES